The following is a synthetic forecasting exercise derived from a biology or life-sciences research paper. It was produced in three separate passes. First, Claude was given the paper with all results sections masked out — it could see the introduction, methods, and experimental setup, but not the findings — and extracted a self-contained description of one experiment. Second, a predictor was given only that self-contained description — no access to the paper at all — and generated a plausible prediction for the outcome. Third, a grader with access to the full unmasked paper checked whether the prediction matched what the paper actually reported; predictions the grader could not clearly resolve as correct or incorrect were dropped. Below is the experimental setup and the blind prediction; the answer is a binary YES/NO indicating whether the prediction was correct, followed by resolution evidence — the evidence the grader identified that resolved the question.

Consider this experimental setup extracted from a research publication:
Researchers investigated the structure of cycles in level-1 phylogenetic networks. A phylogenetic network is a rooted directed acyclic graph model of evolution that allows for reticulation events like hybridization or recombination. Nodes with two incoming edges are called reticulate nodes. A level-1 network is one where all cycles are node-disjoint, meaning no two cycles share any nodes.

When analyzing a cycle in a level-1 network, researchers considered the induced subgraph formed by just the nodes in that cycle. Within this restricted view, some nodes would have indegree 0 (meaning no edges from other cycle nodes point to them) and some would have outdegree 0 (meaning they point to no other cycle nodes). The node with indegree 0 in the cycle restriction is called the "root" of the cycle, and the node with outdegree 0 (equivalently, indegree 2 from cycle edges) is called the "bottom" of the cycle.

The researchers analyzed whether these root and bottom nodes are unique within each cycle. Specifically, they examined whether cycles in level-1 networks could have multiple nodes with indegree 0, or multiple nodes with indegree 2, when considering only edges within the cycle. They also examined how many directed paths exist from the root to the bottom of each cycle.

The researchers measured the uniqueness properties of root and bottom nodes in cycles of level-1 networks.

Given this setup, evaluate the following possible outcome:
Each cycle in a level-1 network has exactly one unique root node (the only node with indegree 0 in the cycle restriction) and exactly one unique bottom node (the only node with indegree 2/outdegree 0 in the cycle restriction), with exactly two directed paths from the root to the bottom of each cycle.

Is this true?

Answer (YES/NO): YES